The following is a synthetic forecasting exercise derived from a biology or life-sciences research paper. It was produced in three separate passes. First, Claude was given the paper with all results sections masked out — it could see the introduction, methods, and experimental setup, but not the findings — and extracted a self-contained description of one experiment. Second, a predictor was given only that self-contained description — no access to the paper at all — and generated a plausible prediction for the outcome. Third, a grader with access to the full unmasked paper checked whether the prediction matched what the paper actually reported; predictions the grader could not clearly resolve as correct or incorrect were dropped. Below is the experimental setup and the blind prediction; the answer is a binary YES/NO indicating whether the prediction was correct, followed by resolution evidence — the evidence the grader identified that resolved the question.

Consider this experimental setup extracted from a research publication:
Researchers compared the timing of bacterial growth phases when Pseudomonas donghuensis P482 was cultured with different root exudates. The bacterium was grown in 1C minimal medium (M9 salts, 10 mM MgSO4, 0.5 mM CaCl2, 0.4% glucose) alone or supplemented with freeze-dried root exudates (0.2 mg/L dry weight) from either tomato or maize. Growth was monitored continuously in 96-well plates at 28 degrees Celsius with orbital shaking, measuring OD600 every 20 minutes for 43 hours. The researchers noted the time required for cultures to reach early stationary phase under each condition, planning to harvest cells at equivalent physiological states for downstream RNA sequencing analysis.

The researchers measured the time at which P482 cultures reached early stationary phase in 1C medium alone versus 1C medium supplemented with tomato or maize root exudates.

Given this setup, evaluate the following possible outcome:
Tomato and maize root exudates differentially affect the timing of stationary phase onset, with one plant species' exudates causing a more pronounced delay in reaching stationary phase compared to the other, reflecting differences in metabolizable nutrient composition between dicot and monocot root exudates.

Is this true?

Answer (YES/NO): NO